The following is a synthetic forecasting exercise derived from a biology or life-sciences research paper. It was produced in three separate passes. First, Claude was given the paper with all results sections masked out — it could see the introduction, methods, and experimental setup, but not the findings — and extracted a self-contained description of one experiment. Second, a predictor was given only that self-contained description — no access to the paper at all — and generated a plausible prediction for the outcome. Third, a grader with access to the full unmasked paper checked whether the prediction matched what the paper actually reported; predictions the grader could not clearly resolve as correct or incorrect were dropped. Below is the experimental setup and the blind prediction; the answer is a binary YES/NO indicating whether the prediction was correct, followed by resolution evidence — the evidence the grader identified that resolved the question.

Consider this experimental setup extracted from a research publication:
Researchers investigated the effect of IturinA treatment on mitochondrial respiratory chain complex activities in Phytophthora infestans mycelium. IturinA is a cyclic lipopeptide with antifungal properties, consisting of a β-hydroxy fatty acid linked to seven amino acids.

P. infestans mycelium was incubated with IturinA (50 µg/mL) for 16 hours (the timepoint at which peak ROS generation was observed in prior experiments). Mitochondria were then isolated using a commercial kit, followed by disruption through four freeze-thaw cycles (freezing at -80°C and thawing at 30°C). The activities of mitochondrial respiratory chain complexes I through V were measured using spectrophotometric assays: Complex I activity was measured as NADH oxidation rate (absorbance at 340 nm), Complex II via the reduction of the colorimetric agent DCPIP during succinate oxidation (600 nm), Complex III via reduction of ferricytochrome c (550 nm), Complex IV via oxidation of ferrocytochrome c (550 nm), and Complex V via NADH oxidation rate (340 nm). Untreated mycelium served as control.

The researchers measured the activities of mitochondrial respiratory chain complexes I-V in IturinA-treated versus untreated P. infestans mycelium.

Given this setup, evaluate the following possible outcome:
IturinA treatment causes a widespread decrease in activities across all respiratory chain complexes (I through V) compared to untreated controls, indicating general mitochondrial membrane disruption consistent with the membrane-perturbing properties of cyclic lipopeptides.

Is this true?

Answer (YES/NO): YES